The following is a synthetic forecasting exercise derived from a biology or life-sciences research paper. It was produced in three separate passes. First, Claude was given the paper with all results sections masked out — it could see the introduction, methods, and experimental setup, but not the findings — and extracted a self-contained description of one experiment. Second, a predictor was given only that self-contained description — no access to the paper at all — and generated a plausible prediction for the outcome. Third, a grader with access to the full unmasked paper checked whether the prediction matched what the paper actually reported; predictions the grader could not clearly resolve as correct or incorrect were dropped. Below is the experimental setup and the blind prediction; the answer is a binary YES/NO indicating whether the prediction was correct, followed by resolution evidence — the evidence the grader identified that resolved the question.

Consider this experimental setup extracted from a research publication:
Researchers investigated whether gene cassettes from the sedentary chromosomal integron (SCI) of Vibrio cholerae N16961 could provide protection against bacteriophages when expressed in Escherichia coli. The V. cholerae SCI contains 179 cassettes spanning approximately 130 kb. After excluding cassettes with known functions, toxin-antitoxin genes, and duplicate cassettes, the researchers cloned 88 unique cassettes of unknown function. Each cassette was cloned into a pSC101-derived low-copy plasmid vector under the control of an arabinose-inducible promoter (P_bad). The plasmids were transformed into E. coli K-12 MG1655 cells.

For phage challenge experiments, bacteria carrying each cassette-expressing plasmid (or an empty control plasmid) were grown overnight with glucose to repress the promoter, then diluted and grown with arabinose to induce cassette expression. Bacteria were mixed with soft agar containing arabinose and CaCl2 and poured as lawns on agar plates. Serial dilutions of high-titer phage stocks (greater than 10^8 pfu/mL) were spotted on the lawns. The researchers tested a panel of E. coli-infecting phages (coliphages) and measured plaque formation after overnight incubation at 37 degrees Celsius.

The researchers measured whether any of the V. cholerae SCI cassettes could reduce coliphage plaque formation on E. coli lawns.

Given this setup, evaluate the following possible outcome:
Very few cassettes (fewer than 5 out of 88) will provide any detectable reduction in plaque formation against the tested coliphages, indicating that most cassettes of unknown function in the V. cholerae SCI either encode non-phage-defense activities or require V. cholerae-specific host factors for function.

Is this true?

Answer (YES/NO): NO